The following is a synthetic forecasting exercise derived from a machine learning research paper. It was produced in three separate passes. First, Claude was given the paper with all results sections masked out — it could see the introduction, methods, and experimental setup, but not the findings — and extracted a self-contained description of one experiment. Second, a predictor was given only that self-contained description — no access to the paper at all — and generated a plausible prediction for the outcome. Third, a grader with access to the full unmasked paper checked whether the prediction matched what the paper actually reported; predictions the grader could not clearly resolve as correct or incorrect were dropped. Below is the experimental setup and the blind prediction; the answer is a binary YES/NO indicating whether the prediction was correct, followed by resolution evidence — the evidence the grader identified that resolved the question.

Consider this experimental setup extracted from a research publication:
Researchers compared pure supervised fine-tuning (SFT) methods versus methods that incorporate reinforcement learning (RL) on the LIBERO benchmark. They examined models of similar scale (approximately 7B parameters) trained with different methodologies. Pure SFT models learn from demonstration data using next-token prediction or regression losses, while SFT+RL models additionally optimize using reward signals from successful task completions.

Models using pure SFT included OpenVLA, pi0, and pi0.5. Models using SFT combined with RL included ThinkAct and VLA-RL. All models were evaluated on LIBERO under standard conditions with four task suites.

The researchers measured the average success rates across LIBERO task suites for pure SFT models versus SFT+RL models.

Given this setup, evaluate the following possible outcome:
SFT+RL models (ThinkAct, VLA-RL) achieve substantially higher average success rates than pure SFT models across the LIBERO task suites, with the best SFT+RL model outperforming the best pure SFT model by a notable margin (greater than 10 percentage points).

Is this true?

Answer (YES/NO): NO